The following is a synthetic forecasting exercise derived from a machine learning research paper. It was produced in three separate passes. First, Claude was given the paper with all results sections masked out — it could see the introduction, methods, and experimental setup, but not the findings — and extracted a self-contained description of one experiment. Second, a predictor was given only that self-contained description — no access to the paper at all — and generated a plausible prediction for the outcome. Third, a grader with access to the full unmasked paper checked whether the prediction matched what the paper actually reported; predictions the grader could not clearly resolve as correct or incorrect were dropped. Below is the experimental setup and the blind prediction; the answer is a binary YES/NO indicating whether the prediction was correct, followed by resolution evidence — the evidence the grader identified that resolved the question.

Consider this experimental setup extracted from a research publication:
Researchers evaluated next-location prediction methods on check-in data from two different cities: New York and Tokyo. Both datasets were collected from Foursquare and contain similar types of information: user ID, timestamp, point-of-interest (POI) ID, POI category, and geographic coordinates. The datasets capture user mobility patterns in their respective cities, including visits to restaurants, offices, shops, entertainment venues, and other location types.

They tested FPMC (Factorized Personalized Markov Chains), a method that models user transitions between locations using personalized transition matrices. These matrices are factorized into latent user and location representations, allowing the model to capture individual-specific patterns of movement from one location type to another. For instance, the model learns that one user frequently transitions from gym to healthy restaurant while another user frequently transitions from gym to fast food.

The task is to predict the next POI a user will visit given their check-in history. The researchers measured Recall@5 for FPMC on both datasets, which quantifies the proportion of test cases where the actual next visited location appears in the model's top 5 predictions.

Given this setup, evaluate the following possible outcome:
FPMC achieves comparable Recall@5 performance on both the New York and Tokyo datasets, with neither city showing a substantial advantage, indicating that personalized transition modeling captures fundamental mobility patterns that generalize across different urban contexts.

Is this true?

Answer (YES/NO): NO